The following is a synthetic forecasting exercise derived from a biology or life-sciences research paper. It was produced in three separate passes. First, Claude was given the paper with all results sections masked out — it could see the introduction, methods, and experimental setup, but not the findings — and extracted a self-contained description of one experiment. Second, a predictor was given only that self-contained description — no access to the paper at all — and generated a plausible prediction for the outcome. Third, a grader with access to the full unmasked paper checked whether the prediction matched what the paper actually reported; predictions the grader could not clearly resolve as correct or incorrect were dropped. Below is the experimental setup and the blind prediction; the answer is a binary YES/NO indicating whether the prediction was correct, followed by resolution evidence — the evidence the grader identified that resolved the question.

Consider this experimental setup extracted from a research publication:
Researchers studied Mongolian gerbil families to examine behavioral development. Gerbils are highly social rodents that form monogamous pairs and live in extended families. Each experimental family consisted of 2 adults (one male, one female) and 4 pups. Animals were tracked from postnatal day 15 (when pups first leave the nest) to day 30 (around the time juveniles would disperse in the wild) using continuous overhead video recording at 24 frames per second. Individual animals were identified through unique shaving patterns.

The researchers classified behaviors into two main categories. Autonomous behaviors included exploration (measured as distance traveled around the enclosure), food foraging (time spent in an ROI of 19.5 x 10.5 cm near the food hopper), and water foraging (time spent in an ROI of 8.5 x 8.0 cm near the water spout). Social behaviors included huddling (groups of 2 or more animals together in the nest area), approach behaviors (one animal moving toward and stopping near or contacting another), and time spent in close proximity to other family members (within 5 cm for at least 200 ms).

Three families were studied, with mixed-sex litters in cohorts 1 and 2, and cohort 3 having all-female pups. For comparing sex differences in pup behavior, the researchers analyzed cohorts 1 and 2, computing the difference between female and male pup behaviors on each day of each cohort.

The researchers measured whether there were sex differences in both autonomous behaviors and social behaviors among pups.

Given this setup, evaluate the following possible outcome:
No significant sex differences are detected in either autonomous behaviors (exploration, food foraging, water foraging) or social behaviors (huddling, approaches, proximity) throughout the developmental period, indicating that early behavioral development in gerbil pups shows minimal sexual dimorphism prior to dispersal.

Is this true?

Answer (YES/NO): NO